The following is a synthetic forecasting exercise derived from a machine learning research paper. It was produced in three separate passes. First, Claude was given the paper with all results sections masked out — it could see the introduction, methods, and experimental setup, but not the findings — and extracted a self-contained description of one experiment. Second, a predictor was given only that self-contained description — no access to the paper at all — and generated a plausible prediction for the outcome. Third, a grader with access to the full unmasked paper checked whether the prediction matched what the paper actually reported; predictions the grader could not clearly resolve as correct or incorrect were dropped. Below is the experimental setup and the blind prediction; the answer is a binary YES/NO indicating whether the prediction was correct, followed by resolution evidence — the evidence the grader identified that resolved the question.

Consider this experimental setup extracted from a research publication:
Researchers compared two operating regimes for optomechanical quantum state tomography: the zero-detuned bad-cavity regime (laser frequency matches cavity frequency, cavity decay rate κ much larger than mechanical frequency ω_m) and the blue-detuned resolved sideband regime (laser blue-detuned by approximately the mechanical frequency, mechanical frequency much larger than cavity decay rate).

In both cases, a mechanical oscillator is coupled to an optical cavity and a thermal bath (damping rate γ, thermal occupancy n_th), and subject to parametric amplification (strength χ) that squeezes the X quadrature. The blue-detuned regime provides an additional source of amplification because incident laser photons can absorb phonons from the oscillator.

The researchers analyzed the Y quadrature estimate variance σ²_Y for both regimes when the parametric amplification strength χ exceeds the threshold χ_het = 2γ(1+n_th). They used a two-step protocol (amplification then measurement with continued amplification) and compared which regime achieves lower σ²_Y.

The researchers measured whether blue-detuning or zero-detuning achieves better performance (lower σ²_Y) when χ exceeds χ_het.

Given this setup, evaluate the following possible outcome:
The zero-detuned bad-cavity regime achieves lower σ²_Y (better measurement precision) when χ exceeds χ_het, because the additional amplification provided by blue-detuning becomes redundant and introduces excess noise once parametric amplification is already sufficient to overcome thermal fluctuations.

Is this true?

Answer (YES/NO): NO